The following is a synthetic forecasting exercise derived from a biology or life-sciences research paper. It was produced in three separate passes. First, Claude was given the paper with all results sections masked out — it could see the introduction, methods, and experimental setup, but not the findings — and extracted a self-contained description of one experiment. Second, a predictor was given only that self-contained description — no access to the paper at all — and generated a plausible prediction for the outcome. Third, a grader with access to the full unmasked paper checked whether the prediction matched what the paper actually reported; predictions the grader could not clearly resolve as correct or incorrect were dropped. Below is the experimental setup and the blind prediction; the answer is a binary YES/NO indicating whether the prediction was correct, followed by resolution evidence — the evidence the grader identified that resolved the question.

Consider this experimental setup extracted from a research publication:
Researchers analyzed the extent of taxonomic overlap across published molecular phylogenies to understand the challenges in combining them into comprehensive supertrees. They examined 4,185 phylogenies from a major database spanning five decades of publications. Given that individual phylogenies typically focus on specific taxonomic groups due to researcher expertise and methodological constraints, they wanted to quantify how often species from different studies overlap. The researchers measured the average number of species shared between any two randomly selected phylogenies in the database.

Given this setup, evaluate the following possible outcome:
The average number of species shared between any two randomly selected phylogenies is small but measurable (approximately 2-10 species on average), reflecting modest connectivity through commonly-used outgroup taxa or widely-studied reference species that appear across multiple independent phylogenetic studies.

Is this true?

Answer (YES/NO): NO